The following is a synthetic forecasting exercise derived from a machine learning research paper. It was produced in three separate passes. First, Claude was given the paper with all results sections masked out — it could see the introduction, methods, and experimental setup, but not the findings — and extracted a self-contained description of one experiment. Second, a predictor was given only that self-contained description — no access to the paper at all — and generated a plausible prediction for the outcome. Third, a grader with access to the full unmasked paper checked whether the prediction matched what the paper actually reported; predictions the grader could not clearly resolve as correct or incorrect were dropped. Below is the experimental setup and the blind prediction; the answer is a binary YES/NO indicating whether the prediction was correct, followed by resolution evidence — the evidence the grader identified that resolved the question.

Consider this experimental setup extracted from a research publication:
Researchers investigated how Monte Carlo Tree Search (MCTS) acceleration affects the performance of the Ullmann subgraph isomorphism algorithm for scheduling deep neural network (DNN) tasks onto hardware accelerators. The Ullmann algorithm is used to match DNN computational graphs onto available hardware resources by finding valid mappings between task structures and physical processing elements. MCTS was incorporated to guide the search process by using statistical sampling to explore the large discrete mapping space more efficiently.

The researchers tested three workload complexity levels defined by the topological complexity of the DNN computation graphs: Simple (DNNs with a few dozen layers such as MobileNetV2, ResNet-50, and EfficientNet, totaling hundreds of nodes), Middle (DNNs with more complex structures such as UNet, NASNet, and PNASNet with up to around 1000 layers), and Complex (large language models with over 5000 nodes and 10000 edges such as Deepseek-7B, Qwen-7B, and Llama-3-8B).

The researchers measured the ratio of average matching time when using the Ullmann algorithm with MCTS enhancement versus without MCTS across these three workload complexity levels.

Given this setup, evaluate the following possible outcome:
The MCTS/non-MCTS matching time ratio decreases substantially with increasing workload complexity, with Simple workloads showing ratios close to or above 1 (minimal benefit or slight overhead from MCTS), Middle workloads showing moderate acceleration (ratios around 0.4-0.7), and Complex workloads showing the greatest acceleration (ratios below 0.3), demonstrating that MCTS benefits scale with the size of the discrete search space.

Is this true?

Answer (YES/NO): NO